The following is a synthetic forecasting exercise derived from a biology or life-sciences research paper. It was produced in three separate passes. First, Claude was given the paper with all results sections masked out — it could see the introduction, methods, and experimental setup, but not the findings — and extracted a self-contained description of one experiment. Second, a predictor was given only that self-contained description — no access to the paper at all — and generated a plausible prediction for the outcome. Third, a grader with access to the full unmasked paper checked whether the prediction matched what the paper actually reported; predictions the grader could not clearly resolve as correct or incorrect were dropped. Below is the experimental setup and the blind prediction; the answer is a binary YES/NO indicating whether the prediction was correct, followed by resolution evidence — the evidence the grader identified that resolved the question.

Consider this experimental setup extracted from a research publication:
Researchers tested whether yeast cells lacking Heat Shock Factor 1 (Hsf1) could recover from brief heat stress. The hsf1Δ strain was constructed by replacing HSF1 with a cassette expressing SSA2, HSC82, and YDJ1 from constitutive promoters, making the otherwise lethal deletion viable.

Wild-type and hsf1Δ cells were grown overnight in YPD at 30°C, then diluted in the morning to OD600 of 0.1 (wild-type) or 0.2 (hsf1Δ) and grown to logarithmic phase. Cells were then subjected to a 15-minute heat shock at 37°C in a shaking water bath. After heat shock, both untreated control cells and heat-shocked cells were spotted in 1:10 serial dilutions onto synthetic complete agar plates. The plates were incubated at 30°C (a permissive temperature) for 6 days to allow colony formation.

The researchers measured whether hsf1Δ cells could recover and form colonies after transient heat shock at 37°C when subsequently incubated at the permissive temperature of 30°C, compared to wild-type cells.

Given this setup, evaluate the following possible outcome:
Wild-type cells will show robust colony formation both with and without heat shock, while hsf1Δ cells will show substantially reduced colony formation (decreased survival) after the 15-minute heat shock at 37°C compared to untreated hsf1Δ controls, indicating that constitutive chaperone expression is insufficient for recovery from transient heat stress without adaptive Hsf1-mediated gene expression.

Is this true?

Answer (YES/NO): NO